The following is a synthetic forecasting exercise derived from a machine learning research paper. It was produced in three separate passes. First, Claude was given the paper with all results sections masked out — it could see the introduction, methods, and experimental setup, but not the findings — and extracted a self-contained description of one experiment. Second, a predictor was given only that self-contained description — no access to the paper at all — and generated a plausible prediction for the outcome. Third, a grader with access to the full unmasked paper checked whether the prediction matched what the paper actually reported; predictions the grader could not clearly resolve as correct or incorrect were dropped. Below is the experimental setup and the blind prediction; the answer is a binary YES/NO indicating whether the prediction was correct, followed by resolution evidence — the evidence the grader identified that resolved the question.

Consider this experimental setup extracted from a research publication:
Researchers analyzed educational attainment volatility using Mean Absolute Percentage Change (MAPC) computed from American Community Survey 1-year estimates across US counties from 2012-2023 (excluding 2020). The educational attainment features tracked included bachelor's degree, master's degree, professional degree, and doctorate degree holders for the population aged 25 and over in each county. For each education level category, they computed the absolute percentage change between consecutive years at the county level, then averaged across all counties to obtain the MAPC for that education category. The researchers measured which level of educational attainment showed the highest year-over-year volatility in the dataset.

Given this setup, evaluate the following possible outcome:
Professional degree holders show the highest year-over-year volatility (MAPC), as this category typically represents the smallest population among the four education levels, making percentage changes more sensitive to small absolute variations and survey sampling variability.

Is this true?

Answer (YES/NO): NO